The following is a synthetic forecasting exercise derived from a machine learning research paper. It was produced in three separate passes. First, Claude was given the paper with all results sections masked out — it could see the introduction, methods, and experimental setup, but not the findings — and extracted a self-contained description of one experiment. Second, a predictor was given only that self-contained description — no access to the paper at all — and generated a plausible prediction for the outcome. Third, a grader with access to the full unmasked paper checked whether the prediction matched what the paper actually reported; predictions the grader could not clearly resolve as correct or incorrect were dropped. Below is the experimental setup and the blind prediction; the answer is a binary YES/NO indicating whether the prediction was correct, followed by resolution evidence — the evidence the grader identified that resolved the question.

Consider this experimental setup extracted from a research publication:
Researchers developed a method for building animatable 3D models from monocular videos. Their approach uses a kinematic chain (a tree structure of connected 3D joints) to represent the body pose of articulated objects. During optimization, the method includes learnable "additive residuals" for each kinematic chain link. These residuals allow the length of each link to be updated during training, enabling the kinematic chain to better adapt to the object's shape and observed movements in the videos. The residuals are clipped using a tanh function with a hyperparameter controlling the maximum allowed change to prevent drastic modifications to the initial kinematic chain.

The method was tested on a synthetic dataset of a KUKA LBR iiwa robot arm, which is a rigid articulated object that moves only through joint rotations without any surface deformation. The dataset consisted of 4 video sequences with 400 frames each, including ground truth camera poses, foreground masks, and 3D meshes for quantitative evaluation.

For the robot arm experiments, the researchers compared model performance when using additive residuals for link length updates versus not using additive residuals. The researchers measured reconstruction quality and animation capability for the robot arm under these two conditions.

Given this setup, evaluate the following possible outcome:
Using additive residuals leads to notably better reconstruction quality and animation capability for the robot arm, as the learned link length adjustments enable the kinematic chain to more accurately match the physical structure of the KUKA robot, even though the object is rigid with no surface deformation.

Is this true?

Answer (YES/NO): NO